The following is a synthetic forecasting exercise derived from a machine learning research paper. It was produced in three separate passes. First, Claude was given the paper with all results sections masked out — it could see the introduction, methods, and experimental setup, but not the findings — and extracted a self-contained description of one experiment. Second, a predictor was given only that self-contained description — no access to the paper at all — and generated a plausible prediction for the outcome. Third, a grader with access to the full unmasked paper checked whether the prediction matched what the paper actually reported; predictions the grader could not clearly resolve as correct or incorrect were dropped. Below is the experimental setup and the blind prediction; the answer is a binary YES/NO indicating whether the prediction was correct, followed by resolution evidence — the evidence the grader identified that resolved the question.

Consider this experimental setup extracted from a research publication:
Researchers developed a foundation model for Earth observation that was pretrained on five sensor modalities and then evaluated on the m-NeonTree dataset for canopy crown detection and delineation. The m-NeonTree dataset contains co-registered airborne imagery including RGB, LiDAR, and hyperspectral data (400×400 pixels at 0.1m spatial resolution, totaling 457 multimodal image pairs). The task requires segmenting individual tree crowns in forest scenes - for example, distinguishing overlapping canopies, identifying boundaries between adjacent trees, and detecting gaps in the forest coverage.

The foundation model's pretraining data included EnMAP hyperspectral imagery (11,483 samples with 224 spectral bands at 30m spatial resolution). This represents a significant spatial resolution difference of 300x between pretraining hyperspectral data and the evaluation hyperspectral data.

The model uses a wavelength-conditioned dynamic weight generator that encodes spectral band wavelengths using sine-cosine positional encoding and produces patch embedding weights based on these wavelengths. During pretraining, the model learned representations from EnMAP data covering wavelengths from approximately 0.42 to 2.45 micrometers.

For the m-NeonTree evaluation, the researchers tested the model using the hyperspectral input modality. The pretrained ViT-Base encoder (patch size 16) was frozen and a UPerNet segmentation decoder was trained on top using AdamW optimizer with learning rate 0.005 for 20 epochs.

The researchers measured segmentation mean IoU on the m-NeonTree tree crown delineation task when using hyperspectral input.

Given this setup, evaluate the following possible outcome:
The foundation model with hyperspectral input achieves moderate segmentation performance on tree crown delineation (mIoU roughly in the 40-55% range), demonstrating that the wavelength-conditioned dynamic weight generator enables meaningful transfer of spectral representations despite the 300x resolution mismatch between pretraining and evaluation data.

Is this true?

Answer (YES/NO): NO